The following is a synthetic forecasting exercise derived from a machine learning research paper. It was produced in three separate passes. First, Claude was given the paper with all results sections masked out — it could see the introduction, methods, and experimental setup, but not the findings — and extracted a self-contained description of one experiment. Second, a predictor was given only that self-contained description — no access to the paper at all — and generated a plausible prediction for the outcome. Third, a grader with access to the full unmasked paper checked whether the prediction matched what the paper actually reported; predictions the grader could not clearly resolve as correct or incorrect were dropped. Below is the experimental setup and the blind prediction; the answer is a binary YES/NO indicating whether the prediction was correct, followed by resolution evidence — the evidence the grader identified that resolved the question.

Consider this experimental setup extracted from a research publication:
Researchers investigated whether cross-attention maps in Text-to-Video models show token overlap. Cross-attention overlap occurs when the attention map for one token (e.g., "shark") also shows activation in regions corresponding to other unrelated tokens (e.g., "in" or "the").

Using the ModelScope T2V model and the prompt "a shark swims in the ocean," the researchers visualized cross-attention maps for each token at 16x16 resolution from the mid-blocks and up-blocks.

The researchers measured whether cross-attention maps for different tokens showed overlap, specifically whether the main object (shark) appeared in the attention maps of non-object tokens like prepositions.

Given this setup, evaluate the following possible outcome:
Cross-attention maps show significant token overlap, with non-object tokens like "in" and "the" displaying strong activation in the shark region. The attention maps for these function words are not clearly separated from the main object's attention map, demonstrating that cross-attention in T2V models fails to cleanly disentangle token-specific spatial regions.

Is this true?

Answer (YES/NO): YES